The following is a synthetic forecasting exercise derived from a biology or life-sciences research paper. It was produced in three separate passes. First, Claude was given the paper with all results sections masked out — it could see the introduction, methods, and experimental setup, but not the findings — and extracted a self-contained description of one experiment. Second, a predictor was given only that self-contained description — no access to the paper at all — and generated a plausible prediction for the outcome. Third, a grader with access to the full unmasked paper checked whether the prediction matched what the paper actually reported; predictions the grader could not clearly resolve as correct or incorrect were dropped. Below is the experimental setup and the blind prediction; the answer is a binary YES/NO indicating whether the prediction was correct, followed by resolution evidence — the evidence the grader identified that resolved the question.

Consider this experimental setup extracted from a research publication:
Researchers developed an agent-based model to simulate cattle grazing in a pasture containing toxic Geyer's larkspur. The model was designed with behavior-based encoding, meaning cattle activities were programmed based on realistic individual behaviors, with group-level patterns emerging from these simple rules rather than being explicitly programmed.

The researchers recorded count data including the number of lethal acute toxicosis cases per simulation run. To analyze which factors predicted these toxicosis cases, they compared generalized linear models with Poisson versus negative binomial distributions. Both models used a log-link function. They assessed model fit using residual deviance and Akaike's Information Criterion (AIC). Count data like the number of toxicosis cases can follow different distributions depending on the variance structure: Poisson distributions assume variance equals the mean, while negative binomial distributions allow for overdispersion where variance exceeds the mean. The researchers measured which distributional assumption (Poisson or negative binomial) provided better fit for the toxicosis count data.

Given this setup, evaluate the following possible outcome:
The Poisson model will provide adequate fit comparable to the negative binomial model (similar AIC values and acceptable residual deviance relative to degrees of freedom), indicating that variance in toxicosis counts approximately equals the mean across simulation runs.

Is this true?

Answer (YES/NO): NO